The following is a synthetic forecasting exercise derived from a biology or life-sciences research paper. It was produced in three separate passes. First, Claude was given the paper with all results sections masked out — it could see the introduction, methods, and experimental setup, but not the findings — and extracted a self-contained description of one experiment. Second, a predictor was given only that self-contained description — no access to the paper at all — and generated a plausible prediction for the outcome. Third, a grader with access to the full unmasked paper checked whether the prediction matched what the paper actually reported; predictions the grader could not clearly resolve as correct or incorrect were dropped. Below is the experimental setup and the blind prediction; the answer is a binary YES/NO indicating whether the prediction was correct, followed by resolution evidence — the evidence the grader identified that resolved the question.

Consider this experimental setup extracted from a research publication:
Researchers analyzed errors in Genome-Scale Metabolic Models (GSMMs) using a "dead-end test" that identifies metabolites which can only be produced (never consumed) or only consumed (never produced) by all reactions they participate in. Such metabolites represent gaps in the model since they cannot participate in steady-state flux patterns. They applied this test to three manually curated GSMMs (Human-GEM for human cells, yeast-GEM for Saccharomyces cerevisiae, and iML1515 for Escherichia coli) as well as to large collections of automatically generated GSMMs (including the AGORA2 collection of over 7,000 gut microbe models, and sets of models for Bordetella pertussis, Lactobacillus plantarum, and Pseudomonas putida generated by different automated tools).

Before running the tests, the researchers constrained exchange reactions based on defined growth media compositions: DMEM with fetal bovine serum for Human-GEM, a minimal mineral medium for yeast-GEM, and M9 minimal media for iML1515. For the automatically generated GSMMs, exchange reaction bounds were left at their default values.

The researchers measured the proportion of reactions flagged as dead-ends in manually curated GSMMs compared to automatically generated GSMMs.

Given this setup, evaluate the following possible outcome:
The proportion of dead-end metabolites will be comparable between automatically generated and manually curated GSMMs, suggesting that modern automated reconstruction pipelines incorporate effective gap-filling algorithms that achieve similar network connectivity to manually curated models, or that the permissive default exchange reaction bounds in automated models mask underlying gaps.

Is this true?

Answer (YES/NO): NO